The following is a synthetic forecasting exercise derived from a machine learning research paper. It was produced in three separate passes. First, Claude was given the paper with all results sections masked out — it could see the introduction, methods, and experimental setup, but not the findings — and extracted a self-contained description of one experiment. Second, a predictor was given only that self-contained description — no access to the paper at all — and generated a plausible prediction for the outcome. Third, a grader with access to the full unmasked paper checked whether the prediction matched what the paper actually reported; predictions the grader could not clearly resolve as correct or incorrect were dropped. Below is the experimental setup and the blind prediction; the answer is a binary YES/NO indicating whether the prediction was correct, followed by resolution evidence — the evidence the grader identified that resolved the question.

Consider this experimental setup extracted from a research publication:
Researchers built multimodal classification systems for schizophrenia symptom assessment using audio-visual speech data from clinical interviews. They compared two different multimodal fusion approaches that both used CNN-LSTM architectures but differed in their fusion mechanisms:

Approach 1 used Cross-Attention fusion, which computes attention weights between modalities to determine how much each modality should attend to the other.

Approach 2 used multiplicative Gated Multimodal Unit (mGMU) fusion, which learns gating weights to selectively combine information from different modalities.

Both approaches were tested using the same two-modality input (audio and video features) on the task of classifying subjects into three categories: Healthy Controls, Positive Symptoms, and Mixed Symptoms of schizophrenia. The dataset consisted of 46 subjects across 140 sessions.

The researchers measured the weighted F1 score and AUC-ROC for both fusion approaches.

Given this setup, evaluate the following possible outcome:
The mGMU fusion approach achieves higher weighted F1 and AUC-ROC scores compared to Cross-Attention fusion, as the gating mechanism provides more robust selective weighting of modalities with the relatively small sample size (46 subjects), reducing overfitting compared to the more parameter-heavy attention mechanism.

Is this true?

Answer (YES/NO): YES